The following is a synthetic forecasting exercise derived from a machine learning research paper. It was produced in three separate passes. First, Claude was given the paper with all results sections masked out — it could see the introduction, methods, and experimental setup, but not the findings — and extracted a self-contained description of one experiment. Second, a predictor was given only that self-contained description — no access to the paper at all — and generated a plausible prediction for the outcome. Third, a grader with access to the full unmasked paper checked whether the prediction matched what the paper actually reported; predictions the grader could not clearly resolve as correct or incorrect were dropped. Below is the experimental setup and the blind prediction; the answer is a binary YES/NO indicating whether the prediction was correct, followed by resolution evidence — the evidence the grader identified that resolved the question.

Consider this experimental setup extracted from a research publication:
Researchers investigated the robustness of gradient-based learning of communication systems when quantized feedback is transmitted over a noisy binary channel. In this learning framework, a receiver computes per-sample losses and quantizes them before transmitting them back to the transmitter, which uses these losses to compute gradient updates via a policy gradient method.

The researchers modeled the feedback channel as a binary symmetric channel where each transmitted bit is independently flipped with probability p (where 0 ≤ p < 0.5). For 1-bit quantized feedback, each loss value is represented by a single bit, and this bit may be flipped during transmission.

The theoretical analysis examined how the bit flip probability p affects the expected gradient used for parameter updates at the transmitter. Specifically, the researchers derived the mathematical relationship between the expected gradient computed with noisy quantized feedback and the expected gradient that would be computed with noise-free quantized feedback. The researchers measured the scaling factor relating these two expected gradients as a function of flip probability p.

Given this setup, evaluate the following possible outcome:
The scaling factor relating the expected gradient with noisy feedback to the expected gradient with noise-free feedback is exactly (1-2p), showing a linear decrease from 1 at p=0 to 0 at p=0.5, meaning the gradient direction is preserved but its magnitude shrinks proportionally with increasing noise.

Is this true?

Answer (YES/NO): YES